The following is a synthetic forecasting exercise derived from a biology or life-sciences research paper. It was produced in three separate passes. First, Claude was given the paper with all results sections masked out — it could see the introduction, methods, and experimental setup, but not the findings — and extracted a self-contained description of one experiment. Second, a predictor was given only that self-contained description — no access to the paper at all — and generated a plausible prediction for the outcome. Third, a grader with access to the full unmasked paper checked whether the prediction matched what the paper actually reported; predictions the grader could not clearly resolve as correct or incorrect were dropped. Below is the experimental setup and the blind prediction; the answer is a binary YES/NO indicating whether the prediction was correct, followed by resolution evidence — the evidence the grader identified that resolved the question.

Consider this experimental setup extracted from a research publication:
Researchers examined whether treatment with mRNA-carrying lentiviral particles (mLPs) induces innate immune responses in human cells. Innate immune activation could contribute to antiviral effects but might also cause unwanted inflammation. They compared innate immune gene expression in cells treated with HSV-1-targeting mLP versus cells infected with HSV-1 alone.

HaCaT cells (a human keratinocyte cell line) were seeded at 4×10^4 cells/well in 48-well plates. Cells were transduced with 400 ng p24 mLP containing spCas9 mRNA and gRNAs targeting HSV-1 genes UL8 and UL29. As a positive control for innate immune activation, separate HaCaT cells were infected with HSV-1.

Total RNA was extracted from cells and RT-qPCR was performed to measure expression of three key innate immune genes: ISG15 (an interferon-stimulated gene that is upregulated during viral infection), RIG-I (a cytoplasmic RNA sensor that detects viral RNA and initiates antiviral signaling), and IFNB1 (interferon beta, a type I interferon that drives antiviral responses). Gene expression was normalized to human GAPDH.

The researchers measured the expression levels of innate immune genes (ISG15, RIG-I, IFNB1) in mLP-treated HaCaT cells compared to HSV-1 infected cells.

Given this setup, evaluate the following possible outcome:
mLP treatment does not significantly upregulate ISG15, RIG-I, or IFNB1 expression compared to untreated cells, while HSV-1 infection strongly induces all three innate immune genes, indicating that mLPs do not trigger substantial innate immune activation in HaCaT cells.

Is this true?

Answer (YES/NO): YES